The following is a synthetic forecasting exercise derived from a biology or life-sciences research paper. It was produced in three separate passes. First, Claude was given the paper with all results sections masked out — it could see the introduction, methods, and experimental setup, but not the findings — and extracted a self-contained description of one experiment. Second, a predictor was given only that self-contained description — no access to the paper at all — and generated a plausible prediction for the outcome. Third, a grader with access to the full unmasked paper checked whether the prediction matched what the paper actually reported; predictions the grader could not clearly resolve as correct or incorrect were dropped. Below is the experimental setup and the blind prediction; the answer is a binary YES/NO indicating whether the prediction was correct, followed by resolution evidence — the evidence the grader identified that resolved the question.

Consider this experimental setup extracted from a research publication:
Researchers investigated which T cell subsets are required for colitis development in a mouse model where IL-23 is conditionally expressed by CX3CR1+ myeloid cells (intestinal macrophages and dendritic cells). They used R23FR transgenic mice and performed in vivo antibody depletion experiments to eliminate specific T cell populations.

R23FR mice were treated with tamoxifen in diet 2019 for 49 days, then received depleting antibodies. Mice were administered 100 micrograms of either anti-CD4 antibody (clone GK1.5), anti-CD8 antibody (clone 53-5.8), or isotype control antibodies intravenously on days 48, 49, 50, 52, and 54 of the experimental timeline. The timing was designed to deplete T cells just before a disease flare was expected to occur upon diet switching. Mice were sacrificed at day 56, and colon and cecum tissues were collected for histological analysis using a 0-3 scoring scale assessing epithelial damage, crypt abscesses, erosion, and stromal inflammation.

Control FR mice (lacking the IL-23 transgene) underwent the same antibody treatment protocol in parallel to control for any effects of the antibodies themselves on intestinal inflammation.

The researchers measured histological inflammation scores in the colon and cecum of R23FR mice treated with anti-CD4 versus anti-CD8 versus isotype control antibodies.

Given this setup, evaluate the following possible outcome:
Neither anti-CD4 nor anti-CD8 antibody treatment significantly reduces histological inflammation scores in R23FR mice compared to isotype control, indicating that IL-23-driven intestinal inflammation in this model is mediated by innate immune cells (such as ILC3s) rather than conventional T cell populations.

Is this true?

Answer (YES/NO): NO